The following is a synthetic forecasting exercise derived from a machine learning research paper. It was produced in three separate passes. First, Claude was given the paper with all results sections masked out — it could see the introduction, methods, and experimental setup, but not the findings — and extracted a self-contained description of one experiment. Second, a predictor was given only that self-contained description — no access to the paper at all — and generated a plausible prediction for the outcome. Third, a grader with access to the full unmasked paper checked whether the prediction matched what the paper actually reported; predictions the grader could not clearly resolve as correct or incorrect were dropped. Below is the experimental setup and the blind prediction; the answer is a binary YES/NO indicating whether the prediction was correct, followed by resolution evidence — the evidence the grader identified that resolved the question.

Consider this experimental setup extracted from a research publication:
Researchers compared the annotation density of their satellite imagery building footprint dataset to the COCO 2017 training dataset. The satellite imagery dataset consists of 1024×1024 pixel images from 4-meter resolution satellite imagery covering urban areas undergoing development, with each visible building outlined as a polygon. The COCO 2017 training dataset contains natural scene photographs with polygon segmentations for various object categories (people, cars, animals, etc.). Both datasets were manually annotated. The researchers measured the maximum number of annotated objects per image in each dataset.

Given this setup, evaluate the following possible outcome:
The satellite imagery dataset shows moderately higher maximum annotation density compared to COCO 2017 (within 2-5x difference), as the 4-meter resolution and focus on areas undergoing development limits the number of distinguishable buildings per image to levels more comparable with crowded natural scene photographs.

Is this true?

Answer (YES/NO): NO